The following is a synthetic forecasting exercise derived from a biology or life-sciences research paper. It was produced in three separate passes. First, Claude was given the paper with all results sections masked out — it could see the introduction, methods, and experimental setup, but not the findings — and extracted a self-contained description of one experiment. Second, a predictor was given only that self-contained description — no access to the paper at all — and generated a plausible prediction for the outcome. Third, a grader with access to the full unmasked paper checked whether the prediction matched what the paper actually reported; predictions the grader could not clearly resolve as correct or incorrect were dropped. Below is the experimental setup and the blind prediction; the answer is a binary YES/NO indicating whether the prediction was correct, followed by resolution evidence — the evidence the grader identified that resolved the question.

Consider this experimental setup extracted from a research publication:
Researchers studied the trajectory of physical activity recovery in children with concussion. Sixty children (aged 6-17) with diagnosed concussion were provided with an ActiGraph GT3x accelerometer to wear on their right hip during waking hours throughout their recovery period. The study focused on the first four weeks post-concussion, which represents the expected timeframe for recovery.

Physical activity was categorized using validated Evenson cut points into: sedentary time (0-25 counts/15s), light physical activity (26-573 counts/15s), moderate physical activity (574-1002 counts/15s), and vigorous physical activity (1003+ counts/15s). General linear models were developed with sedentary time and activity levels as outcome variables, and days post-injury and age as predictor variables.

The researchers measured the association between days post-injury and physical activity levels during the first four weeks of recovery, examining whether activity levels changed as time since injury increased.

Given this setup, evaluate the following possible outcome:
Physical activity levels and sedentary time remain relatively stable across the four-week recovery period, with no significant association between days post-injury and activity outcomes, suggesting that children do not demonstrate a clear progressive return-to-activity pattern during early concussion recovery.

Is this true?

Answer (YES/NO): NO